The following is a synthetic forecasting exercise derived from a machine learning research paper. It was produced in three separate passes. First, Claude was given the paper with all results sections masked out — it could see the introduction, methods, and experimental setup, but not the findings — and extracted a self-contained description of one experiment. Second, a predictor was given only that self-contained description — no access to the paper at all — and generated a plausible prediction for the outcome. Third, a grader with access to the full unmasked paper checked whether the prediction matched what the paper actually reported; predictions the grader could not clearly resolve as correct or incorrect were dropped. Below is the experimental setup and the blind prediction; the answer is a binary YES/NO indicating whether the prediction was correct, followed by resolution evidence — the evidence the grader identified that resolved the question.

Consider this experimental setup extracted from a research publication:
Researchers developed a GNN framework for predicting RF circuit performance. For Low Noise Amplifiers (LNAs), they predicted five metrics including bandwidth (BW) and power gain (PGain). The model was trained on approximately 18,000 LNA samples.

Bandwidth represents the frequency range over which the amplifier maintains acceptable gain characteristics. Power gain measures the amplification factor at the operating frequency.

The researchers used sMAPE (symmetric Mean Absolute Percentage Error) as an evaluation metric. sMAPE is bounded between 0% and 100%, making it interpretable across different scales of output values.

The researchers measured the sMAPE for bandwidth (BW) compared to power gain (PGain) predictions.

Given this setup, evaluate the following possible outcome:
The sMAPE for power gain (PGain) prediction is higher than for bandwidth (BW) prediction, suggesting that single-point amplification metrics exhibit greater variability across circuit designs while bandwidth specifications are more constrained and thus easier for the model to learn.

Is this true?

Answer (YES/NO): YES